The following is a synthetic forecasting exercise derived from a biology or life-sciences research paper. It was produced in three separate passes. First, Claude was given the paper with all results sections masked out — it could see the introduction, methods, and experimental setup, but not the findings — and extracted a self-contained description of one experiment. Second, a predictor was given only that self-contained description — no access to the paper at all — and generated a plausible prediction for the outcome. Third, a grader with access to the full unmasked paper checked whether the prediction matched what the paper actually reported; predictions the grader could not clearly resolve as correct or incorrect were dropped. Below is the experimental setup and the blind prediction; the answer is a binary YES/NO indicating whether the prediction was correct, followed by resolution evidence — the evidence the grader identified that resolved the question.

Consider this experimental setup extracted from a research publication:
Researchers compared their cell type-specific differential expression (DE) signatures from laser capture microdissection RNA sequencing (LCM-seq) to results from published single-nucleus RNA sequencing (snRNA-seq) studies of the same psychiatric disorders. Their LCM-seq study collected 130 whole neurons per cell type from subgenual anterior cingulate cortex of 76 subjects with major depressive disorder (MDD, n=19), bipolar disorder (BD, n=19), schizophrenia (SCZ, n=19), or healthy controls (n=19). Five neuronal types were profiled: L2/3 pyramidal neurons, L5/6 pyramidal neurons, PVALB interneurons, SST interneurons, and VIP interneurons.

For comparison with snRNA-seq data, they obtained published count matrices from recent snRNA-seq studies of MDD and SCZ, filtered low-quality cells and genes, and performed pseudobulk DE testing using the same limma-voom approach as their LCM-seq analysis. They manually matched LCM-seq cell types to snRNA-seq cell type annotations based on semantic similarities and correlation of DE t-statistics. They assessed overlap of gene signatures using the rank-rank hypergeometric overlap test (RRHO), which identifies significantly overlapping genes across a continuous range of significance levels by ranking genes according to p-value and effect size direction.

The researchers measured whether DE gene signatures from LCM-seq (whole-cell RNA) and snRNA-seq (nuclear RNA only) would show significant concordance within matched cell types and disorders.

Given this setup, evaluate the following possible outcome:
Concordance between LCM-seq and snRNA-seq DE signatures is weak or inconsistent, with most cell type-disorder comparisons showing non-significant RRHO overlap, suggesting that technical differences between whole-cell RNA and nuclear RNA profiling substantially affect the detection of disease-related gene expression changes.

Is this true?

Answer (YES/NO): NO